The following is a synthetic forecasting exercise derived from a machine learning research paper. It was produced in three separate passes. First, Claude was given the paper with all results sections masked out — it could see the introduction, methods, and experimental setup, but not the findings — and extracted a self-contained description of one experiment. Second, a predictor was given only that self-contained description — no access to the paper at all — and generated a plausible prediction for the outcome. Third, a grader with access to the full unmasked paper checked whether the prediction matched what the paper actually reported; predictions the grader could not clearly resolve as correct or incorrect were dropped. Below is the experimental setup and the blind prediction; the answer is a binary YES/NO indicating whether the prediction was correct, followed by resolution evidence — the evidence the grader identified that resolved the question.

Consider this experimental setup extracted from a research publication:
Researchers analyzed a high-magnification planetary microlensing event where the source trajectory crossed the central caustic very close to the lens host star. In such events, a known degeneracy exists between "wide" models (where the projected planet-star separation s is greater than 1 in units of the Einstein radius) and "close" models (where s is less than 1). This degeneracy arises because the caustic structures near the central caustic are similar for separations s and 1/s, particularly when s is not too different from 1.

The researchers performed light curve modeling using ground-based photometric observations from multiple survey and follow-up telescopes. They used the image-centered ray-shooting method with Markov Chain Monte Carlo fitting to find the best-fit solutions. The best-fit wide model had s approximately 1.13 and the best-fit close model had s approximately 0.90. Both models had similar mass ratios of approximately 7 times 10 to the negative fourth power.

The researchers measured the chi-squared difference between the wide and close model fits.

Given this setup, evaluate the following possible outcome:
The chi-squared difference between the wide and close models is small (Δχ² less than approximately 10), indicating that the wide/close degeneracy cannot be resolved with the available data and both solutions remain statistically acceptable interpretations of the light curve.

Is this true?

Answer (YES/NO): NO